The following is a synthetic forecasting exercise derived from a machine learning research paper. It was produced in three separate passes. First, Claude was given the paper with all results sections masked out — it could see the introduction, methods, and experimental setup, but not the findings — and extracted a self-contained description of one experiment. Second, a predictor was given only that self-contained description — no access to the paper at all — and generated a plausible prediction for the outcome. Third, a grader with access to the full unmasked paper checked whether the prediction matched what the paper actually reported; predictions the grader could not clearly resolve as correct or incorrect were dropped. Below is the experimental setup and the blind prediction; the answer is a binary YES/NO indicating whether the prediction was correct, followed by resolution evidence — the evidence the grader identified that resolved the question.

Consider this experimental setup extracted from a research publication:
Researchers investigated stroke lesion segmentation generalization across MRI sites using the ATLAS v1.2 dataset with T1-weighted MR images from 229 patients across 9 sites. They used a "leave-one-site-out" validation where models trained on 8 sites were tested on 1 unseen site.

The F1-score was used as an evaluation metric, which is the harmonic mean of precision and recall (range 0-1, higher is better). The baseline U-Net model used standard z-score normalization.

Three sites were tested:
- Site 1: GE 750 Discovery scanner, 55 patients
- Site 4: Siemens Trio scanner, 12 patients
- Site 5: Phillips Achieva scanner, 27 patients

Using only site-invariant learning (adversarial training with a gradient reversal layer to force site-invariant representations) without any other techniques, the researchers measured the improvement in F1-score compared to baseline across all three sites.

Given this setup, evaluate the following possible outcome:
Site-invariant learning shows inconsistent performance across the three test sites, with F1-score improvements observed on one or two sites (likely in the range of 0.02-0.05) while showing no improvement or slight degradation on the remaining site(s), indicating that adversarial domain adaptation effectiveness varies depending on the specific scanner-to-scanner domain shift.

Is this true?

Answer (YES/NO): NO